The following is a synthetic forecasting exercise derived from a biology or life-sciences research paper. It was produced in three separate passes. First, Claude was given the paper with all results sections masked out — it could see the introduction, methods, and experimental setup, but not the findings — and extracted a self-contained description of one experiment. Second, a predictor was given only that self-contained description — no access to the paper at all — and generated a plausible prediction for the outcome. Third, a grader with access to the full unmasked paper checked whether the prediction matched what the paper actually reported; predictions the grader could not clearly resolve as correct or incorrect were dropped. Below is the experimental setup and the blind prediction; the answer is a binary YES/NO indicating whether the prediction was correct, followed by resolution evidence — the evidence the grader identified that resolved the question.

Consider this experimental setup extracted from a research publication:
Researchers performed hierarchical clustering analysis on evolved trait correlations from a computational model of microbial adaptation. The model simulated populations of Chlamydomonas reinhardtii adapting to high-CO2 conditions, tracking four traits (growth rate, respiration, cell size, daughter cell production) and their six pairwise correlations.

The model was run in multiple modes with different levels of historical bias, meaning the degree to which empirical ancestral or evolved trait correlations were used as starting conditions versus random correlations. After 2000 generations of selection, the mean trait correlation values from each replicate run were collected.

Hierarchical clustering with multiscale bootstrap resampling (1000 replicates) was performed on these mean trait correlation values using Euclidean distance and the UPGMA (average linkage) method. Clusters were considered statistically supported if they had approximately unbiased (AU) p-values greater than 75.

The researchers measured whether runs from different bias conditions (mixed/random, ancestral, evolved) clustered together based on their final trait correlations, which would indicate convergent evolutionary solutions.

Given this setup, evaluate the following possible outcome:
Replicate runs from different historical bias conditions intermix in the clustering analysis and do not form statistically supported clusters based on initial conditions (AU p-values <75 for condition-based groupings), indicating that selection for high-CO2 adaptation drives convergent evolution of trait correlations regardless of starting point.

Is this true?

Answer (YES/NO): YES